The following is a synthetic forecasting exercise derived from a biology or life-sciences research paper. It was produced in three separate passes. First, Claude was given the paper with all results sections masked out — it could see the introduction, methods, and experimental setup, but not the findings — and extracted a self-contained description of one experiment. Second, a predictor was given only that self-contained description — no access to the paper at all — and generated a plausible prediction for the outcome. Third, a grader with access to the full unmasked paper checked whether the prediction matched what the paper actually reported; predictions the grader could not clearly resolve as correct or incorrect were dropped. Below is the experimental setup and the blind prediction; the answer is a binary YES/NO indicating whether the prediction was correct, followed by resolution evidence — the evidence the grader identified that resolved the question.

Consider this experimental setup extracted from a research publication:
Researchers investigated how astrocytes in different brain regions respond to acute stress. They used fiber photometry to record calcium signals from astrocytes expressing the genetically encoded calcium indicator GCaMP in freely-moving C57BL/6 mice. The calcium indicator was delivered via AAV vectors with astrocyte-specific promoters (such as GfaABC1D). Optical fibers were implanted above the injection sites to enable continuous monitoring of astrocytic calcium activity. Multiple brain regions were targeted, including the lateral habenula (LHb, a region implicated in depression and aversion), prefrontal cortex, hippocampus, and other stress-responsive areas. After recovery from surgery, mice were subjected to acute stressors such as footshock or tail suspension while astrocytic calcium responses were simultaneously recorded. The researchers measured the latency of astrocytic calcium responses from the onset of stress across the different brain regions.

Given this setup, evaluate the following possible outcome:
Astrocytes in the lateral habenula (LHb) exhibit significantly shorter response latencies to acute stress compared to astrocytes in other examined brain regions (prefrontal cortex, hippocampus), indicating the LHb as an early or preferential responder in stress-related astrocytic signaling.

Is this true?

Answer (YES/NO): YES